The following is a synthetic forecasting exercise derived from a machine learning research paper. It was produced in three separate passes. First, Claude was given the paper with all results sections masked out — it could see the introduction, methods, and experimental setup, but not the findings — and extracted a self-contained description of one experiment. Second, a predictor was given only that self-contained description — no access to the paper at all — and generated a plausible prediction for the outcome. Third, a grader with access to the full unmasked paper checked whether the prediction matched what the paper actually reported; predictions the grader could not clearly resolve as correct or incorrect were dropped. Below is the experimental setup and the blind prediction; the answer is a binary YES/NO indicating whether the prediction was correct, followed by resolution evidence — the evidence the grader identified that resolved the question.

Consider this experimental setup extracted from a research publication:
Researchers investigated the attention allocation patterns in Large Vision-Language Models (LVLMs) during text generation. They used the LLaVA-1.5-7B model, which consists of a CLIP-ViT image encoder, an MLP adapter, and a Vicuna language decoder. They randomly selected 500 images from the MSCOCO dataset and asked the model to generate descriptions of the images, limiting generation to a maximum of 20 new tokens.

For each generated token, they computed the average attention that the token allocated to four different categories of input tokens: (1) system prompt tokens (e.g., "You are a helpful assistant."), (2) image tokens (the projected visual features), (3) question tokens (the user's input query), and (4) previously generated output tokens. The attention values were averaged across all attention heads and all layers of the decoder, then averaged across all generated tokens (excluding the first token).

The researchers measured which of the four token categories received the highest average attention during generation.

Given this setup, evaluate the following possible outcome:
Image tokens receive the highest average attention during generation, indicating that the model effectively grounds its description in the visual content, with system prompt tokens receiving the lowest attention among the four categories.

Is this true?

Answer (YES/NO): NO